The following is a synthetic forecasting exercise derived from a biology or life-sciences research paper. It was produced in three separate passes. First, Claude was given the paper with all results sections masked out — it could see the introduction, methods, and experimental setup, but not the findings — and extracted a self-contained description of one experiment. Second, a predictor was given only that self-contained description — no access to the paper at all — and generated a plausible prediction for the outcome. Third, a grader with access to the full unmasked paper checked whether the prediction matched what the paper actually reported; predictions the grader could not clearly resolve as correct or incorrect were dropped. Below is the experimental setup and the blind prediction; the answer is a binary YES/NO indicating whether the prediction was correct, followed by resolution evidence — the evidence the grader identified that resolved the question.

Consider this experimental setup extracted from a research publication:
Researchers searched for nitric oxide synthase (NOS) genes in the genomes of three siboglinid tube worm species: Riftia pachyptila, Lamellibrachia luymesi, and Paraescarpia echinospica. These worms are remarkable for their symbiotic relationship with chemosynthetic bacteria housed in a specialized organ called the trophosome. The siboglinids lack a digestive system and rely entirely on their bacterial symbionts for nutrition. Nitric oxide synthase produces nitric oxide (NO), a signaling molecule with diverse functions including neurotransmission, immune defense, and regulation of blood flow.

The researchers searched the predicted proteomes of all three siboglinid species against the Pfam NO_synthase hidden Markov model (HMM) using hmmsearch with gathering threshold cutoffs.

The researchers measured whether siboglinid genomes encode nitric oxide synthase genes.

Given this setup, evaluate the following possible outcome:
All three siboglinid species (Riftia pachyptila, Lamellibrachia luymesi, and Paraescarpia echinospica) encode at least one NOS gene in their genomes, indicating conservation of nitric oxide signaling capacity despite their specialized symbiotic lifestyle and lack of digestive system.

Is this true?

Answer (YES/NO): NO